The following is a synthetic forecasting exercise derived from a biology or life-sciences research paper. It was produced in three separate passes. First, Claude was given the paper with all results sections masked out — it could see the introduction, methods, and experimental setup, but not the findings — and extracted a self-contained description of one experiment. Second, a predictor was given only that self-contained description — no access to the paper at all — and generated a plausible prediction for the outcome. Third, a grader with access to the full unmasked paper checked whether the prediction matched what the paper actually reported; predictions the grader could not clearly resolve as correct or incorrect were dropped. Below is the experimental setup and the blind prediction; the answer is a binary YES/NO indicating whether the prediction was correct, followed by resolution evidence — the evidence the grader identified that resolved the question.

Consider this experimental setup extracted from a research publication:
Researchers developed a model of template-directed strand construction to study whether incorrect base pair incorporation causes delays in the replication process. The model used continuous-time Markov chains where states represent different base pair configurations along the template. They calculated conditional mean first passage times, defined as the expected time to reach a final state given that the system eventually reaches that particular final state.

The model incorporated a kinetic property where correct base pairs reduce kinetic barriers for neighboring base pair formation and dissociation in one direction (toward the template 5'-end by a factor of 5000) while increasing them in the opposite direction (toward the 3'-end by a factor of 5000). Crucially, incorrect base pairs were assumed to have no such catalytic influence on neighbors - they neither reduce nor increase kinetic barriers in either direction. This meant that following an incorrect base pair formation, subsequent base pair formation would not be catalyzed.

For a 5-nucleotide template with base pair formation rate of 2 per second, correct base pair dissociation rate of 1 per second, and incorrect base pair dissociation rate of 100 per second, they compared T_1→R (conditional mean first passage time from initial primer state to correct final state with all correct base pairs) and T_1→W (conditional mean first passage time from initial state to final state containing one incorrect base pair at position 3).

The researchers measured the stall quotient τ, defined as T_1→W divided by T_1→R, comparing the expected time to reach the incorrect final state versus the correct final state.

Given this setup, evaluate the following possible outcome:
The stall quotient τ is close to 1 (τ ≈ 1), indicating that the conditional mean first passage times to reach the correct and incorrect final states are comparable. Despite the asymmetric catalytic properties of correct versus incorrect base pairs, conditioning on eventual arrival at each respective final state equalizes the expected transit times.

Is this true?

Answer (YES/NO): NO